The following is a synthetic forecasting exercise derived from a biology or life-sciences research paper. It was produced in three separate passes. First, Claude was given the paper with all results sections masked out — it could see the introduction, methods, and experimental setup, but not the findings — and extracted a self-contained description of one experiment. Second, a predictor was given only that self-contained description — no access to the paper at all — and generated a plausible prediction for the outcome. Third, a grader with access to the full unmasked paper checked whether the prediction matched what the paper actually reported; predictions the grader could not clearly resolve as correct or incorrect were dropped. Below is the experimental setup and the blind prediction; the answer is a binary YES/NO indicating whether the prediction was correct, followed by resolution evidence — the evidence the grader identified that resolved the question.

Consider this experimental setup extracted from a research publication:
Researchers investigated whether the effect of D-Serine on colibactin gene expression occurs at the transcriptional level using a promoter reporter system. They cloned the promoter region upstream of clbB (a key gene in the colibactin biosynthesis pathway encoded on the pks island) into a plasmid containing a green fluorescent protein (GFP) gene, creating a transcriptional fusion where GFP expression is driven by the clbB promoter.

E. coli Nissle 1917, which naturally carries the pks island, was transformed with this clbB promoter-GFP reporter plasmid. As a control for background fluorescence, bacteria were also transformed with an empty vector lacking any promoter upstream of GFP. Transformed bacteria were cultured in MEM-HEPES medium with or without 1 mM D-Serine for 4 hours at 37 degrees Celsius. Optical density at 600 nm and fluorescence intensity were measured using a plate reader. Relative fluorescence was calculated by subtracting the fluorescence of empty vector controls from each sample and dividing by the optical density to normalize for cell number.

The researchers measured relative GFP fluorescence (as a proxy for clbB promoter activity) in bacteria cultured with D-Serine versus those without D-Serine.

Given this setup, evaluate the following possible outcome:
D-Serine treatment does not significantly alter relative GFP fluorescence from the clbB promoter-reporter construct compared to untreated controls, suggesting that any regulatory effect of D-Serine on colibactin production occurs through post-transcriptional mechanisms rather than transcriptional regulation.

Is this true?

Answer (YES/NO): NO